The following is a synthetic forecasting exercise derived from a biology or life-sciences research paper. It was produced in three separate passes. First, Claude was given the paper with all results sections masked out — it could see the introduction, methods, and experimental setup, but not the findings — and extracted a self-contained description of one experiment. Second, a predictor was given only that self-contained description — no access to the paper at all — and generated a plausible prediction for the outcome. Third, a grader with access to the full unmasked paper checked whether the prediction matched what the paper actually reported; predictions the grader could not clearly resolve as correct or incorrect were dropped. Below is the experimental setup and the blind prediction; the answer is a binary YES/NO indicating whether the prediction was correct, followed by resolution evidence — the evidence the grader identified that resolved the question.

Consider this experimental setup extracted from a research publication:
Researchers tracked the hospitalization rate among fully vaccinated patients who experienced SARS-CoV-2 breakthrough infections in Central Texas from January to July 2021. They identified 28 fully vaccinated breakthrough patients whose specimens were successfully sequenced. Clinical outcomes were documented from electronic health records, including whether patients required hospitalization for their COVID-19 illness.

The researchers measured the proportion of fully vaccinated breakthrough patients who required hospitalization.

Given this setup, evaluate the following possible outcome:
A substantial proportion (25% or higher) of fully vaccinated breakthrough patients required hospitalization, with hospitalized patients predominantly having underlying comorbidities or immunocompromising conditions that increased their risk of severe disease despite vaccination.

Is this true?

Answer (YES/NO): NO